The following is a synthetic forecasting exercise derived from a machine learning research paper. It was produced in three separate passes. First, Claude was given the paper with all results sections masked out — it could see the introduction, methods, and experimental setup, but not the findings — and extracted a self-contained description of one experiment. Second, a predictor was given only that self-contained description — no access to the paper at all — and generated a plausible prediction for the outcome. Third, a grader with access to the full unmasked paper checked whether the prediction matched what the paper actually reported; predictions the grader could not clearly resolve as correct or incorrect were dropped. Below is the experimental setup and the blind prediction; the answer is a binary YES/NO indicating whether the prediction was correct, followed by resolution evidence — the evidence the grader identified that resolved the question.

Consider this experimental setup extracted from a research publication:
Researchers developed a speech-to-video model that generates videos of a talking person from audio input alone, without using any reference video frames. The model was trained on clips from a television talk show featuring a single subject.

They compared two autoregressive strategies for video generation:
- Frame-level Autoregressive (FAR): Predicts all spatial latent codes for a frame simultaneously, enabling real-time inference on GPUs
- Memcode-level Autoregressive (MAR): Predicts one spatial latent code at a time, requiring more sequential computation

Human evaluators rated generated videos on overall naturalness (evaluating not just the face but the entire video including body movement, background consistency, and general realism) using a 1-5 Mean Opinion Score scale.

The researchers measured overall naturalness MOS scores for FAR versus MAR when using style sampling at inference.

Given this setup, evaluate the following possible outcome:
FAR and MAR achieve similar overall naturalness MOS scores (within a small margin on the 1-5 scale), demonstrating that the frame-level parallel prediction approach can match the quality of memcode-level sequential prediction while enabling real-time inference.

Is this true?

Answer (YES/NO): NO